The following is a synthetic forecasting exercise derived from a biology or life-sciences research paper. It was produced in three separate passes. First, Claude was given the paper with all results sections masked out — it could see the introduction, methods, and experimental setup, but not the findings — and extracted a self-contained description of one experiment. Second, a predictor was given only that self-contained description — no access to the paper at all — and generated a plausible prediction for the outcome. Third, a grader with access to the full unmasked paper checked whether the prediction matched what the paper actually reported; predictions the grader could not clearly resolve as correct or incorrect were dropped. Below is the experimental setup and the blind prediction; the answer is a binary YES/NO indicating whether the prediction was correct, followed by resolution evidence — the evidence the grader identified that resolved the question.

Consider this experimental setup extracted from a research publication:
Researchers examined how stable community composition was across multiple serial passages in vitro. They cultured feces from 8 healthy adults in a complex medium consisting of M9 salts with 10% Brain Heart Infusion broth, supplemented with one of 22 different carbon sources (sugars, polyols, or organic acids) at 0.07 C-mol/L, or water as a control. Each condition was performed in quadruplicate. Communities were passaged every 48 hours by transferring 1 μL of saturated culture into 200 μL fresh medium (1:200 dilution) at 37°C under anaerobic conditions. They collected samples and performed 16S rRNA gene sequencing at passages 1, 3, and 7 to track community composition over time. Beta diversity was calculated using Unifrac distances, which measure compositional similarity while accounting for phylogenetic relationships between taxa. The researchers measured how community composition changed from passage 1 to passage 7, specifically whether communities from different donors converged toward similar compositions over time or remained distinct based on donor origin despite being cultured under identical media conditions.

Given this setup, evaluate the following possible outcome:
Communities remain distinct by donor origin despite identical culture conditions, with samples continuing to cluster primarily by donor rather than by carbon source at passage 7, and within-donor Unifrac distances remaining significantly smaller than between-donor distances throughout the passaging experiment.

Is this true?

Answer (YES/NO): NO